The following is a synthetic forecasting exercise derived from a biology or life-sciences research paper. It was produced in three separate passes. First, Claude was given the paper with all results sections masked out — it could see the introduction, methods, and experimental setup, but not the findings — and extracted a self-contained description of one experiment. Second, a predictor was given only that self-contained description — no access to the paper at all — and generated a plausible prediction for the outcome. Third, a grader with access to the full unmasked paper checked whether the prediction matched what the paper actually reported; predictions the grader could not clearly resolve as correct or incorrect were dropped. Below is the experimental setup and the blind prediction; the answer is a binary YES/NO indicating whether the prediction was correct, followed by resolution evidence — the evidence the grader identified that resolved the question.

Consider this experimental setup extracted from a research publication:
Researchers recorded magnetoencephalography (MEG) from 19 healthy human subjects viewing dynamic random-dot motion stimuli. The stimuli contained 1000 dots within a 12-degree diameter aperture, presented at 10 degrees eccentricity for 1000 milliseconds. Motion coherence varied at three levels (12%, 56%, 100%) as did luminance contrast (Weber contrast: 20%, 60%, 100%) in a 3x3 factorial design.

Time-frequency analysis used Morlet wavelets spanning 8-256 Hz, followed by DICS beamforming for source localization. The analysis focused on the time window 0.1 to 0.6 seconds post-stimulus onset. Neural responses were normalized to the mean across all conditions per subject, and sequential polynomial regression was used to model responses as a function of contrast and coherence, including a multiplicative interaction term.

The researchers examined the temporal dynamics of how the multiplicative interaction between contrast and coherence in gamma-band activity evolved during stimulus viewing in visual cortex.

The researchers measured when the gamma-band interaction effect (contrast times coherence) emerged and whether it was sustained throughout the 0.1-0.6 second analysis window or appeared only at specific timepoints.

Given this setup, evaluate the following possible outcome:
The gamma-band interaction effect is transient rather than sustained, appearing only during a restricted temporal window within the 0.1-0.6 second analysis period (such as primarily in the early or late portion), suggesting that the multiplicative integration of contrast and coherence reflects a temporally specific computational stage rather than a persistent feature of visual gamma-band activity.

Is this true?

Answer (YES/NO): NO